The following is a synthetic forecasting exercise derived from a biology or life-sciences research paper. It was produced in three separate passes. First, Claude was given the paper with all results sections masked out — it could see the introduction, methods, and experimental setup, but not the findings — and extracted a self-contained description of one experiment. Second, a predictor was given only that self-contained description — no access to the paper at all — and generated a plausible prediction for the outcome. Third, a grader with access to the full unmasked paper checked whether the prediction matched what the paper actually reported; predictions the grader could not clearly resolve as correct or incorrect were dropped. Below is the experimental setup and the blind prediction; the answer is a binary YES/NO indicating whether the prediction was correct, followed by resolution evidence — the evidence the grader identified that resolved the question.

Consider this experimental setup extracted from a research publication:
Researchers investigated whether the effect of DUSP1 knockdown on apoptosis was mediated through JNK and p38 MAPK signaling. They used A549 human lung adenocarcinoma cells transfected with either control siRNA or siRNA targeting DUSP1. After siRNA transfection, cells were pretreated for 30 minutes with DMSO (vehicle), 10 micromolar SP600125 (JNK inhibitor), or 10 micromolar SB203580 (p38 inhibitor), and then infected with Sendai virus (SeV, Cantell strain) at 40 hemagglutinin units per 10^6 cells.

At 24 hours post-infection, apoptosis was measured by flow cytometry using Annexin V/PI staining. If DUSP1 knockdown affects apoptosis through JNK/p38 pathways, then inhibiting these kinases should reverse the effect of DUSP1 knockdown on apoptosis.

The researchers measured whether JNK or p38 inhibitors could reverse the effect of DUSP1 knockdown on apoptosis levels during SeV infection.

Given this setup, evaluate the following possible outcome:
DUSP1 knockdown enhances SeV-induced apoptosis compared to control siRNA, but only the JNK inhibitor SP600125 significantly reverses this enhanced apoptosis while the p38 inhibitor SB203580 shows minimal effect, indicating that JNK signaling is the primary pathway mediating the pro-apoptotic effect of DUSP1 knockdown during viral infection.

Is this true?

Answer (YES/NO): NO